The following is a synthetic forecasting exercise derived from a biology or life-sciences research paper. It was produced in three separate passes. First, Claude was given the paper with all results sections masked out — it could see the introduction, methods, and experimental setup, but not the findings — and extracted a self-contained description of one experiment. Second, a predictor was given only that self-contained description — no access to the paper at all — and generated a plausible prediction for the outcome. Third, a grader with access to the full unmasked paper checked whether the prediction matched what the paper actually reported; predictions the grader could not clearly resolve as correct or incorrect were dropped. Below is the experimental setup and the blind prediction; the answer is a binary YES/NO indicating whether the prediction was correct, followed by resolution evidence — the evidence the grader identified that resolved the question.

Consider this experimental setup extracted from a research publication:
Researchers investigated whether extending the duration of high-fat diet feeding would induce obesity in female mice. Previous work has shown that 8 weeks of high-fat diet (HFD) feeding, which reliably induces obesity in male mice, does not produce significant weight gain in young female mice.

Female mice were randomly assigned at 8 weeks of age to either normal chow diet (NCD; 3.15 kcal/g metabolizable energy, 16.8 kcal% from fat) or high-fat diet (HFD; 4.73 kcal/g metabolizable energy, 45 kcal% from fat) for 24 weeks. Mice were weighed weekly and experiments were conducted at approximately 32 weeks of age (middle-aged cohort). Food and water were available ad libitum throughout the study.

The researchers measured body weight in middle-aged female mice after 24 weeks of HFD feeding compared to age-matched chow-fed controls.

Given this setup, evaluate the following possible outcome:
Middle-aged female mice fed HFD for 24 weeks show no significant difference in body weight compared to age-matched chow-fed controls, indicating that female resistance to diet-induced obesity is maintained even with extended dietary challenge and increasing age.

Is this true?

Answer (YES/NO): NO